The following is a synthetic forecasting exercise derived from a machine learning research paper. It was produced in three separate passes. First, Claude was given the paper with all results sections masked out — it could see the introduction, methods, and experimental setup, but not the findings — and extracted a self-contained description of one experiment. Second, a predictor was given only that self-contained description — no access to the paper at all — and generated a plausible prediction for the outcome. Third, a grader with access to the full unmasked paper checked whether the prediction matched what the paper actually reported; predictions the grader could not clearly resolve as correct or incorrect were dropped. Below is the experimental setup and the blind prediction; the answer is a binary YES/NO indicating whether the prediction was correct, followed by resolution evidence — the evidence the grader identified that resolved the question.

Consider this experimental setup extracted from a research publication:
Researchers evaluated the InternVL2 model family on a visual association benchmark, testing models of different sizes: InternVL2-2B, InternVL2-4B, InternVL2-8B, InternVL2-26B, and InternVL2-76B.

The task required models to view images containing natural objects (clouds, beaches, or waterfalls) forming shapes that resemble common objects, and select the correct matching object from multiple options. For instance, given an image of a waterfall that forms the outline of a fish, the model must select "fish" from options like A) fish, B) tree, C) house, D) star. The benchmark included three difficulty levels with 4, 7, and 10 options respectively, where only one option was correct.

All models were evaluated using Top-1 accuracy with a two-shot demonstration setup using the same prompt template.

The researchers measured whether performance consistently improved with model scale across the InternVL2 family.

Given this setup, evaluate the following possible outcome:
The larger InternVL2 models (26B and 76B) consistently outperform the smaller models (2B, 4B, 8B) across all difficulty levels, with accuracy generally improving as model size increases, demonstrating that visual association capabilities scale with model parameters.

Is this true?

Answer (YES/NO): NO